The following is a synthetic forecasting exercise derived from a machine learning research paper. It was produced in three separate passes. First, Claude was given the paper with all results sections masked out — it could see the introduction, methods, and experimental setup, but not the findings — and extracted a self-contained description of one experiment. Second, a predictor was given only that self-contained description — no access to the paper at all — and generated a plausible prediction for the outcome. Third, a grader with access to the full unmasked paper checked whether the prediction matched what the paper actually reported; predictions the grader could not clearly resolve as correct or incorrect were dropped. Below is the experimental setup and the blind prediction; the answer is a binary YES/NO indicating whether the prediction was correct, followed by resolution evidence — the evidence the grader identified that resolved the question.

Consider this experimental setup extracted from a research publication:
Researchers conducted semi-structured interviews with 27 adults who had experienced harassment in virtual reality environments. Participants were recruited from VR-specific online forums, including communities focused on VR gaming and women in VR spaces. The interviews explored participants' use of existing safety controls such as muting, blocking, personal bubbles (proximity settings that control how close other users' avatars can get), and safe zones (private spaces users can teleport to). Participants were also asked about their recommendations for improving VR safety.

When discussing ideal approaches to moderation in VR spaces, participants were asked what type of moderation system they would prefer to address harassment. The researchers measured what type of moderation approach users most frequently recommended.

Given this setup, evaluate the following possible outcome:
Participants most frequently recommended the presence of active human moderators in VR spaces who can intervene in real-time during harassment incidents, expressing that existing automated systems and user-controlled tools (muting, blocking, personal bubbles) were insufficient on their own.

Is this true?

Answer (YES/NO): YES